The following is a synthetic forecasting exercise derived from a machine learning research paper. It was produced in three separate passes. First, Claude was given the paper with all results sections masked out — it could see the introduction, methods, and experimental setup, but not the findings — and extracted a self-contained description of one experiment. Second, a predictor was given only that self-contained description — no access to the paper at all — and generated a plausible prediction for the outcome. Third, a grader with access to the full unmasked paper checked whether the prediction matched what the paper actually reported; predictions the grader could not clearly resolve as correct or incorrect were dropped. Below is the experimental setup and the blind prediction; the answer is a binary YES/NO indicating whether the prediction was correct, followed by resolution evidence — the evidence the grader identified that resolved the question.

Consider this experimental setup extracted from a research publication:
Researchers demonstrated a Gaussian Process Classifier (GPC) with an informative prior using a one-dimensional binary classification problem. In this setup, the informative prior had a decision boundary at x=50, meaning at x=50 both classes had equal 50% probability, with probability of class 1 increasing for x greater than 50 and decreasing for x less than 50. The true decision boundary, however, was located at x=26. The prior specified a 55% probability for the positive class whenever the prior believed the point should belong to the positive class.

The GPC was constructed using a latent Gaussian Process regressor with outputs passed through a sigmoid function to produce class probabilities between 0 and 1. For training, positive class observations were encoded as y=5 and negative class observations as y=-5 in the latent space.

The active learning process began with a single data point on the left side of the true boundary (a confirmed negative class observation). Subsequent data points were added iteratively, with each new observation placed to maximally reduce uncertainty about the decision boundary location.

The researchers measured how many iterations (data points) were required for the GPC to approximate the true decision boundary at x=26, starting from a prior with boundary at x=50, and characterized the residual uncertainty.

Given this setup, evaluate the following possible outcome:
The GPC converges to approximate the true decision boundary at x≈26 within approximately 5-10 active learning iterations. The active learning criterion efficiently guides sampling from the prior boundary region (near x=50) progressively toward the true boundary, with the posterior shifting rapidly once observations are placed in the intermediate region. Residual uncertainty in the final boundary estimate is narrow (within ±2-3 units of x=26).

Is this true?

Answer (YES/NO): NO